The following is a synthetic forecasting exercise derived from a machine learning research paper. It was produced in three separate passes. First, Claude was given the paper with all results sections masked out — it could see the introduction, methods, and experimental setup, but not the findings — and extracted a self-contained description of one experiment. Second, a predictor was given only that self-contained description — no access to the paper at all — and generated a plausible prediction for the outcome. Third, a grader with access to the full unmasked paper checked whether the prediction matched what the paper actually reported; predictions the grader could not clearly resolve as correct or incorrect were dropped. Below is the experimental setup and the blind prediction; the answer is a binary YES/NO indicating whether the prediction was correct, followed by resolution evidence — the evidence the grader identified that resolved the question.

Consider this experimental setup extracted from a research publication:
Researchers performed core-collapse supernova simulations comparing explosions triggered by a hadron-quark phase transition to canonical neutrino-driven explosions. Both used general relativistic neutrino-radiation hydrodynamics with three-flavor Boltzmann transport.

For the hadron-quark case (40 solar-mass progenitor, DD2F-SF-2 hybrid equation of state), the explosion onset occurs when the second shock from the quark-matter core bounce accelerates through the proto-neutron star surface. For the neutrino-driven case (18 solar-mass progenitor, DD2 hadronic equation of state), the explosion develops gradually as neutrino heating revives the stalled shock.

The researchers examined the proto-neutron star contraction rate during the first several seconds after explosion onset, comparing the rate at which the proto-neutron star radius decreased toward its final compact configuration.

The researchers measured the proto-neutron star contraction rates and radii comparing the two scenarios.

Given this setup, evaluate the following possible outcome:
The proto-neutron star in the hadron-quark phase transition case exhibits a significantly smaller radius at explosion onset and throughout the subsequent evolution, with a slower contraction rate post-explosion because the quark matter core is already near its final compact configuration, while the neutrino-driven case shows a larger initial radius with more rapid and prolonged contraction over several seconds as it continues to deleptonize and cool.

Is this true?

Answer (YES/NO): NO